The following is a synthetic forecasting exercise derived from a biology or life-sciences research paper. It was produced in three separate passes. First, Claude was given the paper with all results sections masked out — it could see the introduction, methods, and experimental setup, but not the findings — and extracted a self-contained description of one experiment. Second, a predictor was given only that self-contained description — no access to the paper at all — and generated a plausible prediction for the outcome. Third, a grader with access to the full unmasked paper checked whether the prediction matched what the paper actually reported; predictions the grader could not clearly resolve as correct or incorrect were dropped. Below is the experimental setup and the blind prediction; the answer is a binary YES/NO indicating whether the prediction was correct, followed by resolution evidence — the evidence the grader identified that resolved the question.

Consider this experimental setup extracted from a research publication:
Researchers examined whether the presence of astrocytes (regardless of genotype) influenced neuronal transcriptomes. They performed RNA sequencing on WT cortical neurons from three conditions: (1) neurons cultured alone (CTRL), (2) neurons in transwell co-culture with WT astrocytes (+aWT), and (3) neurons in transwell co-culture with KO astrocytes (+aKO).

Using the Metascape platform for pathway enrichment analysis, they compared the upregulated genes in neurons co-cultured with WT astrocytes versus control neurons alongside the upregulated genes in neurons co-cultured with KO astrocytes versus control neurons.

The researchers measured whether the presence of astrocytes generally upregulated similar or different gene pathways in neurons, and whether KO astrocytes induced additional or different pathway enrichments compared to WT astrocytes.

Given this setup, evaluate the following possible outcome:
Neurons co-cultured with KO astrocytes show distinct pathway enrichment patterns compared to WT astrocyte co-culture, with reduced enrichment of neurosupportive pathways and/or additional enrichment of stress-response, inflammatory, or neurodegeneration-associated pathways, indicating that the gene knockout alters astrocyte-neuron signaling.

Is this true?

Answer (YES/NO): YES